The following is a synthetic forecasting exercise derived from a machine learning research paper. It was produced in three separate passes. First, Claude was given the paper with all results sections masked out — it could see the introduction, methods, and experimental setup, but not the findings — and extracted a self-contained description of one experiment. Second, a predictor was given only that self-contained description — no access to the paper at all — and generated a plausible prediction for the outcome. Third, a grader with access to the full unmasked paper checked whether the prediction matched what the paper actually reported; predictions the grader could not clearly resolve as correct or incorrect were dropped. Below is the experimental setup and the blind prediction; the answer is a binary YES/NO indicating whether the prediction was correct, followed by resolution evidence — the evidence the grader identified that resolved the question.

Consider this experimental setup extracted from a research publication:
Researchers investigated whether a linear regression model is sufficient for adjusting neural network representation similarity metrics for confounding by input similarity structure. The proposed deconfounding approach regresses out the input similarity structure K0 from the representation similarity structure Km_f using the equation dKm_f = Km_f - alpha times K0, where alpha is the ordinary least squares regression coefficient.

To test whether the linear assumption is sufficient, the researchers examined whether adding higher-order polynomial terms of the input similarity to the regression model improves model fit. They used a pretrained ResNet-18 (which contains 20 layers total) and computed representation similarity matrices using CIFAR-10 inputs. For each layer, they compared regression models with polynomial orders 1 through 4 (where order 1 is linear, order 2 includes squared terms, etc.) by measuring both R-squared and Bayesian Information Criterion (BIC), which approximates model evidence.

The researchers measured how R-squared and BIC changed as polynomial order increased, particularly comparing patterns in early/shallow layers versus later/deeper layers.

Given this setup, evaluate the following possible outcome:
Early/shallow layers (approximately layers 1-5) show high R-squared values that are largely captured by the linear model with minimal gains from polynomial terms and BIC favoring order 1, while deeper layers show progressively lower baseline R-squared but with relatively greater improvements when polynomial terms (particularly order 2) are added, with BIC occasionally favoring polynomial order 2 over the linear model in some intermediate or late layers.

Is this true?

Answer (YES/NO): NO